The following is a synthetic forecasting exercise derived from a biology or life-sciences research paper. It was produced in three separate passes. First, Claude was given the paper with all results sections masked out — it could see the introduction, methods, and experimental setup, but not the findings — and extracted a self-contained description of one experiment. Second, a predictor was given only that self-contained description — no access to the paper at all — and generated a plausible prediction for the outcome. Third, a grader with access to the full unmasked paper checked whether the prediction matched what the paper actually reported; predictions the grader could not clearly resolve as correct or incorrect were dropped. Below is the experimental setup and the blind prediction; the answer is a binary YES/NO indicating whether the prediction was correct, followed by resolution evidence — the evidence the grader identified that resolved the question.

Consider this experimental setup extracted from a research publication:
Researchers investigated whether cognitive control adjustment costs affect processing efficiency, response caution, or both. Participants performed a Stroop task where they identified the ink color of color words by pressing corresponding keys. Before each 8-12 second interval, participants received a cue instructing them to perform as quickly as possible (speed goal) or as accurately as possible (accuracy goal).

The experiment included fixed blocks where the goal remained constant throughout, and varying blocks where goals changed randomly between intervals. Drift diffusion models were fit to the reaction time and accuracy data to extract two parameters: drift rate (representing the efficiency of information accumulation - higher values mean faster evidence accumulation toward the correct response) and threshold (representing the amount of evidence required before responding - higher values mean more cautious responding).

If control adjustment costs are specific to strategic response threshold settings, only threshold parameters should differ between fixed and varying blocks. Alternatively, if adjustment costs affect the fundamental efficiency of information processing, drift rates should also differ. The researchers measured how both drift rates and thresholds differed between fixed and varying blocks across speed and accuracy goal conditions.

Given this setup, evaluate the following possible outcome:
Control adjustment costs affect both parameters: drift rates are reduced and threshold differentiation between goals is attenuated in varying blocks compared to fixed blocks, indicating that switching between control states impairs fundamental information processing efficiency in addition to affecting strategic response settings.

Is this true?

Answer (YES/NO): NO